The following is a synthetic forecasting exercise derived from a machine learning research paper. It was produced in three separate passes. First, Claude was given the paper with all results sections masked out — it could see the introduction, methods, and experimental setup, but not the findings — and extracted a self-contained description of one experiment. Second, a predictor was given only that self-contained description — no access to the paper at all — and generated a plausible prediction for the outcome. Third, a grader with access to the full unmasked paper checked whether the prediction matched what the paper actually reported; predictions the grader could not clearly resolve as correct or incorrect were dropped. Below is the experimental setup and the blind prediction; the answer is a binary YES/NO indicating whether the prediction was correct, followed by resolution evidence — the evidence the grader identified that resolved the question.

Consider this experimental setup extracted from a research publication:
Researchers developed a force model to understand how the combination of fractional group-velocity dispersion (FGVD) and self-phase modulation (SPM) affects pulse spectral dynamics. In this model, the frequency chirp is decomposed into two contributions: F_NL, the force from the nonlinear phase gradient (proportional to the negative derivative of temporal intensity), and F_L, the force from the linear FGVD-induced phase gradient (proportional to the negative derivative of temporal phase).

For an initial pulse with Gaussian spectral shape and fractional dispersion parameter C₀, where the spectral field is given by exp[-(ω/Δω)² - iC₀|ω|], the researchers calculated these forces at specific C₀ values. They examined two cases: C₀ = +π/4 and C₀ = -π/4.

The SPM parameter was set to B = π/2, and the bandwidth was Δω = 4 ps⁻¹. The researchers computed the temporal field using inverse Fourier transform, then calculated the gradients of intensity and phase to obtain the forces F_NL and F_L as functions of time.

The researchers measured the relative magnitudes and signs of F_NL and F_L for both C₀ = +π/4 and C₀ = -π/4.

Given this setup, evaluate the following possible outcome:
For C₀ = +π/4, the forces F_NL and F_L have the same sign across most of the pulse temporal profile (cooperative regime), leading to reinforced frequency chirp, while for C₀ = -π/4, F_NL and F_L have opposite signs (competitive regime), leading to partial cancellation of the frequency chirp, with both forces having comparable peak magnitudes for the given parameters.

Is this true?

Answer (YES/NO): NO